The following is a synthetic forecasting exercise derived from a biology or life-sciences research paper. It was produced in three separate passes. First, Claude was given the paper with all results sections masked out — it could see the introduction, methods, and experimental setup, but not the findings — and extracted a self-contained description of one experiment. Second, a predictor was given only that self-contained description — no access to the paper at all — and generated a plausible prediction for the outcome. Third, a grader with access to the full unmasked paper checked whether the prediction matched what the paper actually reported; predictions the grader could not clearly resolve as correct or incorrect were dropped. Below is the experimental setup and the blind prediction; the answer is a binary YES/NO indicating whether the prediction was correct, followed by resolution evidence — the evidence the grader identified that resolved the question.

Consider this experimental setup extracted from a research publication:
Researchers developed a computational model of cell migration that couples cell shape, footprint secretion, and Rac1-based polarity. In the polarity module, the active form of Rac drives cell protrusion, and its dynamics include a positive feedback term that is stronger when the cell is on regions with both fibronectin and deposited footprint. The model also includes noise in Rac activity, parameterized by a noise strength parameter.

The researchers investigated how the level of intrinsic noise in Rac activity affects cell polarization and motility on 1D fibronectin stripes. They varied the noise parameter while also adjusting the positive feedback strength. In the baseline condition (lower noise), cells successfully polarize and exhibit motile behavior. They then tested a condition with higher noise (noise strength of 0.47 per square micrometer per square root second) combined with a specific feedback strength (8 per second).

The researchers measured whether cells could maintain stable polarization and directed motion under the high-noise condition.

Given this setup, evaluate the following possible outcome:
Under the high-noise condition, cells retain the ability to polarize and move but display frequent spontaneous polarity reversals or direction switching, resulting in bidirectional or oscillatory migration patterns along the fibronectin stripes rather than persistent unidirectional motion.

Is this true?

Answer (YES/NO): NO